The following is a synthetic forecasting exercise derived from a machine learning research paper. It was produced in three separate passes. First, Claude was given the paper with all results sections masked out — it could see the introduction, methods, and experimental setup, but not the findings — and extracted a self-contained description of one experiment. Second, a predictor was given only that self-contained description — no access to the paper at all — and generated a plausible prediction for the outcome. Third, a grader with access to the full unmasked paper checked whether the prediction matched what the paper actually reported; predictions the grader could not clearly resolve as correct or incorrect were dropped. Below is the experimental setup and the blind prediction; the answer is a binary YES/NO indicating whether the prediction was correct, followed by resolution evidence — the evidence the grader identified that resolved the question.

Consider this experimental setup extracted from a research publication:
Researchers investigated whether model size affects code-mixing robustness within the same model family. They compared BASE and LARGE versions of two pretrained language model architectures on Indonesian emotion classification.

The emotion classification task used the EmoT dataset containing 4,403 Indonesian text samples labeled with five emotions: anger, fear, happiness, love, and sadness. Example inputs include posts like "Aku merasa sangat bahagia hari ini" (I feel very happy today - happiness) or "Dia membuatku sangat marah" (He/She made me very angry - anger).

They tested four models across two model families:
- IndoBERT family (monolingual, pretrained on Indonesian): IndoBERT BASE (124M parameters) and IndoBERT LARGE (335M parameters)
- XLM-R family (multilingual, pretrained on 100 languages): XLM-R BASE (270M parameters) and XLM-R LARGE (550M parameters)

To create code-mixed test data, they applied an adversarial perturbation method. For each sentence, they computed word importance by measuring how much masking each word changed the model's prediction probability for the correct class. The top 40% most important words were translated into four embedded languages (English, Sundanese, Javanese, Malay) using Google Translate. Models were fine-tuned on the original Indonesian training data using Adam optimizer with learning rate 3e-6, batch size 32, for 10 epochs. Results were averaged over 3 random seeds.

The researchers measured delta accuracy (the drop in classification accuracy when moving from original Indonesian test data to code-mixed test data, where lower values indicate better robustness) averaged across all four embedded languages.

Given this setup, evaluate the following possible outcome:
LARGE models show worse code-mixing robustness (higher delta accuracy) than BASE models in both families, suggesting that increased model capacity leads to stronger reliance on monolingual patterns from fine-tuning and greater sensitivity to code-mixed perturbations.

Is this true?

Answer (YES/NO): NO